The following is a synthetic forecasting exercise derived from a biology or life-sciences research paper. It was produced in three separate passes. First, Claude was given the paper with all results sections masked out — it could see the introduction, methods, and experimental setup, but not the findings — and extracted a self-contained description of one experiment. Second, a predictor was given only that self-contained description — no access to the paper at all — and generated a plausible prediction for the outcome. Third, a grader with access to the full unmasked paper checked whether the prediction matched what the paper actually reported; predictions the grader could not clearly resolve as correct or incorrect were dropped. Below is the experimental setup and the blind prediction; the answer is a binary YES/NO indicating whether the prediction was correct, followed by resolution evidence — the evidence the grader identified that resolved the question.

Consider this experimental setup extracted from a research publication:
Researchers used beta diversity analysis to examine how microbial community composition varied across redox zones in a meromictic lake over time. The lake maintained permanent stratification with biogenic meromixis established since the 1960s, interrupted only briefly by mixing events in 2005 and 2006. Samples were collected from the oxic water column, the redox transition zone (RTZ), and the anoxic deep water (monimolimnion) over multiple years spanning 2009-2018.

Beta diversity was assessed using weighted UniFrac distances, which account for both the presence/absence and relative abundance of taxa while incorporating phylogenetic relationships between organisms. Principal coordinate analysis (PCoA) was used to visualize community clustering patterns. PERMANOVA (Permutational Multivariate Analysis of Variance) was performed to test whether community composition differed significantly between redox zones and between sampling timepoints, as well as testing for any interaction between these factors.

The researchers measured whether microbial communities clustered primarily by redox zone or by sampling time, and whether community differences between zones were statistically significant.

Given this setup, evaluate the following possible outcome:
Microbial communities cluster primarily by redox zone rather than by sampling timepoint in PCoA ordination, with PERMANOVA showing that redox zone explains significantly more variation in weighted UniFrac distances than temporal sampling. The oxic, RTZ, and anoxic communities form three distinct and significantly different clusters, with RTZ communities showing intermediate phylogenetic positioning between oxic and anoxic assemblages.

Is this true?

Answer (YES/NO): NO